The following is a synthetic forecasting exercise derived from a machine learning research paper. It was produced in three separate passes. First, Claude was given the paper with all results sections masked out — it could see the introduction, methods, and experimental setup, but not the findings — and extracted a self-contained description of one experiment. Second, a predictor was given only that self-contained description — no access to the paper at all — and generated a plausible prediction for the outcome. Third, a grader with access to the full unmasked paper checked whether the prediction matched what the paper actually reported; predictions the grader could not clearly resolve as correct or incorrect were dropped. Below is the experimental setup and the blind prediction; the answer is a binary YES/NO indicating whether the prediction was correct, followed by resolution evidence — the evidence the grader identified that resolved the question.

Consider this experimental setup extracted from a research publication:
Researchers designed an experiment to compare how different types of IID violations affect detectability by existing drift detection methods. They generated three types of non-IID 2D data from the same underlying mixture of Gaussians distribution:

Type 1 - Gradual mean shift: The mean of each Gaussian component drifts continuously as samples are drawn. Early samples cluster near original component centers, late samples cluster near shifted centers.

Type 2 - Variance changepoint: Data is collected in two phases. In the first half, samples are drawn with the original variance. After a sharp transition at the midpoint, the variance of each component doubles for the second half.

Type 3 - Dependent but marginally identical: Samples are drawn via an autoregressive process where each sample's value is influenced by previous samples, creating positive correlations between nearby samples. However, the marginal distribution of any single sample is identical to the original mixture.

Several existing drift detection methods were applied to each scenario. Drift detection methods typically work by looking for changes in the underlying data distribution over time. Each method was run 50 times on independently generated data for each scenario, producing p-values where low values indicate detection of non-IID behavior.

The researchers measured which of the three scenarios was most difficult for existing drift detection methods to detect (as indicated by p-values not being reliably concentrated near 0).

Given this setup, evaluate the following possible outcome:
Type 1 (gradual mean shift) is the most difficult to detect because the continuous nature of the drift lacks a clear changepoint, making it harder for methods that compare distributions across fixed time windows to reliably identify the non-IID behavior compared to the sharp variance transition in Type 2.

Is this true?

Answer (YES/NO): NO